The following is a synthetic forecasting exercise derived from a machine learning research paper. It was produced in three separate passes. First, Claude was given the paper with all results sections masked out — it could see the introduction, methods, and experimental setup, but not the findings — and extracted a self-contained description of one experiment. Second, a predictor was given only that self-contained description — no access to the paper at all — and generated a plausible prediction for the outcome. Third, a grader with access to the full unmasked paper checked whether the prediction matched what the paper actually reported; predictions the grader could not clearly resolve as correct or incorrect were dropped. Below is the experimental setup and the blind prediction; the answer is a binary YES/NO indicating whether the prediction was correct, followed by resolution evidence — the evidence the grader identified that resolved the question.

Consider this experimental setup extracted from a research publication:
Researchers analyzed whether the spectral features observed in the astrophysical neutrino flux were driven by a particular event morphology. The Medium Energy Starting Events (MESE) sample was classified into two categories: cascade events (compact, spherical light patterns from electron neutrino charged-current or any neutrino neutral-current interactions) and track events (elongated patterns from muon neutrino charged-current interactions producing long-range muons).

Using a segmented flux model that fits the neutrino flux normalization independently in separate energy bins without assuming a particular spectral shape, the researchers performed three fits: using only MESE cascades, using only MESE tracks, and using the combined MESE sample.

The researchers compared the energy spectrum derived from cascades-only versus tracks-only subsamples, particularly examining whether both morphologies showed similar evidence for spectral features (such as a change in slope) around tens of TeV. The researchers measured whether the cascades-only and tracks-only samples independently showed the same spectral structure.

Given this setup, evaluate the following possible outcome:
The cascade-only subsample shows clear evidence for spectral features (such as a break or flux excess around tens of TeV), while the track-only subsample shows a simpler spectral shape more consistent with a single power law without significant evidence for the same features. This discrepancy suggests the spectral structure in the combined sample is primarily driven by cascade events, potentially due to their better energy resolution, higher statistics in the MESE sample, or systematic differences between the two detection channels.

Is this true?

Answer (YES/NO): YES